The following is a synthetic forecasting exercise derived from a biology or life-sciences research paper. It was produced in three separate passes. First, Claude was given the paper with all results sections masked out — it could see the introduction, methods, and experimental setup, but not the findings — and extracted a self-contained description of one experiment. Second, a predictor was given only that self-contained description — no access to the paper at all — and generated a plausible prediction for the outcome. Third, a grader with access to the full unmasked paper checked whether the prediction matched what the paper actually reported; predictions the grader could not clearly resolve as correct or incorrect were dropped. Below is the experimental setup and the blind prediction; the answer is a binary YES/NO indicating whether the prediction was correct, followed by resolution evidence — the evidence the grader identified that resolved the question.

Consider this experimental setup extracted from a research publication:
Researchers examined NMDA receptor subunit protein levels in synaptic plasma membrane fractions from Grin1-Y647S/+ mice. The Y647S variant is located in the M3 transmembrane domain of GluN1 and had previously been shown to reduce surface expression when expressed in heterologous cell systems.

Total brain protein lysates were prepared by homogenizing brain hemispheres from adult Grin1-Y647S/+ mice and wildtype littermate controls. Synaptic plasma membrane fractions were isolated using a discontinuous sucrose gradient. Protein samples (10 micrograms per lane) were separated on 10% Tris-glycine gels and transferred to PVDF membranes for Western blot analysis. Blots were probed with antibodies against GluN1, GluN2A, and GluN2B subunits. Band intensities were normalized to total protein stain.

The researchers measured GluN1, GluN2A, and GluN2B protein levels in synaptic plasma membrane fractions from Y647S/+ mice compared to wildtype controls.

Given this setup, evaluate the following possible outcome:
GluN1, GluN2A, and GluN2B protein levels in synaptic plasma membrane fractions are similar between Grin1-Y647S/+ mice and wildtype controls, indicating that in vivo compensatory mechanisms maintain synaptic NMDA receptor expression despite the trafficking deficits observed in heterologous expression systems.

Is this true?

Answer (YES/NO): YES